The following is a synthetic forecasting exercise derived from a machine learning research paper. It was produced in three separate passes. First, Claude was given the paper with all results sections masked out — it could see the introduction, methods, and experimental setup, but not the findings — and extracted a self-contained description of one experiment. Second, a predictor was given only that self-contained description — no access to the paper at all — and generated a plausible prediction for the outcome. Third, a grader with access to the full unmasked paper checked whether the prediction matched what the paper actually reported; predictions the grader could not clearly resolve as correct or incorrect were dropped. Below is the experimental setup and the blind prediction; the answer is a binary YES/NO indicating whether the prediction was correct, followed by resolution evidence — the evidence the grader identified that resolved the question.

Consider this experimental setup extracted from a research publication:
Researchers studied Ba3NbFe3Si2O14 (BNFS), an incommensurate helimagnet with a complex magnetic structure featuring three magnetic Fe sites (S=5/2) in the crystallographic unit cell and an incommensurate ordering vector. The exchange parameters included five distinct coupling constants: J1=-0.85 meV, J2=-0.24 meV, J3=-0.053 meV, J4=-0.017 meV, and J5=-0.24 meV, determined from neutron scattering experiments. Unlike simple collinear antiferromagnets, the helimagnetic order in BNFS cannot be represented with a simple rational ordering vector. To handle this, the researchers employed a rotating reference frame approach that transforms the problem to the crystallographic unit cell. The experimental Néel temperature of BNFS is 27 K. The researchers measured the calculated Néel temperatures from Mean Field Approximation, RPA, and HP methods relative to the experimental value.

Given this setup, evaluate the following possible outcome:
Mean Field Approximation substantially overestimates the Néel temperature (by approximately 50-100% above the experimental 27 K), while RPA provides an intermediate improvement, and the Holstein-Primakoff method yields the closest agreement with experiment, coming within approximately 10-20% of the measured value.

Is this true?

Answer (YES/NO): NO